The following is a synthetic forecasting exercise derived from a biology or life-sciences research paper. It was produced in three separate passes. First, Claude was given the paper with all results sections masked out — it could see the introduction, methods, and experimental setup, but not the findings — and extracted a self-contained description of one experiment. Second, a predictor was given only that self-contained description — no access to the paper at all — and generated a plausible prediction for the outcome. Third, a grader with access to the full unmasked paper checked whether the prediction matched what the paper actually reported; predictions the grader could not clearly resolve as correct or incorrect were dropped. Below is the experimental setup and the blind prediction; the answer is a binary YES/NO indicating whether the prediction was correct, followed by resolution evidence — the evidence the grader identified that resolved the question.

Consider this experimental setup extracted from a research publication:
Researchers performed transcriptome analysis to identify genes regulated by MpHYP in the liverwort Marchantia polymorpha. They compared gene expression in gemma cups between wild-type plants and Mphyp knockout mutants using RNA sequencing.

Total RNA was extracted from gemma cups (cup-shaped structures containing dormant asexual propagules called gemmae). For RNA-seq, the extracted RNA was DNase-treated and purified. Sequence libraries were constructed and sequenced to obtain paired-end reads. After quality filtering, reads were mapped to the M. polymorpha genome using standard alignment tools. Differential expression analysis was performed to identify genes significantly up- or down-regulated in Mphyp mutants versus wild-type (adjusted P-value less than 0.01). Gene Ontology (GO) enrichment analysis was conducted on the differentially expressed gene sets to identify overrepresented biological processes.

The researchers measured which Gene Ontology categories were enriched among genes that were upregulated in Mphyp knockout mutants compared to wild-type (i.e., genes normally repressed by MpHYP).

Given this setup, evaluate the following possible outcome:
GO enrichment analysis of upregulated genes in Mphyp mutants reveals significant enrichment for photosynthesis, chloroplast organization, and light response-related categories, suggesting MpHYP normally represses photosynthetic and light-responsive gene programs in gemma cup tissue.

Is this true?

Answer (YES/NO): NO